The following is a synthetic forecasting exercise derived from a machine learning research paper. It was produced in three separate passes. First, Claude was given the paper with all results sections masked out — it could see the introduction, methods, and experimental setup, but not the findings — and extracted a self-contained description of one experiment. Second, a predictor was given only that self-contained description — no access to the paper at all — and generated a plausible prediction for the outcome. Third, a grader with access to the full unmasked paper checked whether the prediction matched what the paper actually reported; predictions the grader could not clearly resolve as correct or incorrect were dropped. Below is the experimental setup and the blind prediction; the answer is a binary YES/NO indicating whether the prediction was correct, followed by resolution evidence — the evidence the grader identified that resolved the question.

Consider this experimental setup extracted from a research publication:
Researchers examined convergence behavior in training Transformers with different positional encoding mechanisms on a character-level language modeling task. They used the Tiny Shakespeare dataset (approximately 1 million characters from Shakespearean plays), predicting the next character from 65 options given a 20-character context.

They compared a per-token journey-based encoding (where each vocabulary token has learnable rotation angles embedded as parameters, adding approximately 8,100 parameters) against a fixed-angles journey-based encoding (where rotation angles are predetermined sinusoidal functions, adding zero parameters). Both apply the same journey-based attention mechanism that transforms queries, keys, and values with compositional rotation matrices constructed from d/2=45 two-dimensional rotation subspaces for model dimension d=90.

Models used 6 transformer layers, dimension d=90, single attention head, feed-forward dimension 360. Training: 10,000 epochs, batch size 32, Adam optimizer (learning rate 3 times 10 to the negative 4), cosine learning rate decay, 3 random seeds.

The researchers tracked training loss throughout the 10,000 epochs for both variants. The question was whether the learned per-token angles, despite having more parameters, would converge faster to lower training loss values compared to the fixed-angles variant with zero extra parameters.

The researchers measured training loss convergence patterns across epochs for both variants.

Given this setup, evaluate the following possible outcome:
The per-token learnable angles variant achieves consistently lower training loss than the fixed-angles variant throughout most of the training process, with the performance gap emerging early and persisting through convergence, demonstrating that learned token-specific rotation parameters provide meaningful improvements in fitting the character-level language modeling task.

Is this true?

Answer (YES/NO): NO